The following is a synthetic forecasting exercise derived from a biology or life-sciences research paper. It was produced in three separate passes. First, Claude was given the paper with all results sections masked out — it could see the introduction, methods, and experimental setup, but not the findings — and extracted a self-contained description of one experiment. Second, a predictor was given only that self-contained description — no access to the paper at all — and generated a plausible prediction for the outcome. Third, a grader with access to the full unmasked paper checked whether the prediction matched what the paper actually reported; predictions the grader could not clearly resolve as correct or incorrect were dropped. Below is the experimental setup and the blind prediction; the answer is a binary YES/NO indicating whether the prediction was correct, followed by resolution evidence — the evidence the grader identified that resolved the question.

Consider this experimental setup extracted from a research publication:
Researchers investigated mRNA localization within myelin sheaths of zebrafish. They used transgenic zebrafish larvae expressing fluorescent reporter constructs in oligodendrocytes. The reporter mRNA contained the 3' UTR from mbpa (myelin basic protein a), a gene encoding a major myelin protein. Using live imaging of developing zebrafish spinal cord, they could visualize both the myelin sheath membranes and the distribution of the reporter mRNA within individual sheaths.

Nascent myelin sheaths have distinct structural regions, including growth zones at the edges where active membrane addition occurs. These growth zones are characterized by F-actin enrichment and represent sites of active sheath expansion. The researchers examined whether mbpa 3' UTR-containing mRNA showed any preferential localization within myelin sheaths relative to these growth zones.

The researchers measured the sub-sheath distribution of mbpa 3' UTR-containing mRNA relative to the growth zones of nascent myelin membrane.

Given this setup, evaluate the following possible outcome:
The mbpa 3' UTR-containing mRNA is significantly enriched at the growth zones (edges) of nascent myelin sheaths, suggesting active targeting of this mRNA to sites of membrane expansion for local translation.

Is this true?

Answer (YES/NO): YES